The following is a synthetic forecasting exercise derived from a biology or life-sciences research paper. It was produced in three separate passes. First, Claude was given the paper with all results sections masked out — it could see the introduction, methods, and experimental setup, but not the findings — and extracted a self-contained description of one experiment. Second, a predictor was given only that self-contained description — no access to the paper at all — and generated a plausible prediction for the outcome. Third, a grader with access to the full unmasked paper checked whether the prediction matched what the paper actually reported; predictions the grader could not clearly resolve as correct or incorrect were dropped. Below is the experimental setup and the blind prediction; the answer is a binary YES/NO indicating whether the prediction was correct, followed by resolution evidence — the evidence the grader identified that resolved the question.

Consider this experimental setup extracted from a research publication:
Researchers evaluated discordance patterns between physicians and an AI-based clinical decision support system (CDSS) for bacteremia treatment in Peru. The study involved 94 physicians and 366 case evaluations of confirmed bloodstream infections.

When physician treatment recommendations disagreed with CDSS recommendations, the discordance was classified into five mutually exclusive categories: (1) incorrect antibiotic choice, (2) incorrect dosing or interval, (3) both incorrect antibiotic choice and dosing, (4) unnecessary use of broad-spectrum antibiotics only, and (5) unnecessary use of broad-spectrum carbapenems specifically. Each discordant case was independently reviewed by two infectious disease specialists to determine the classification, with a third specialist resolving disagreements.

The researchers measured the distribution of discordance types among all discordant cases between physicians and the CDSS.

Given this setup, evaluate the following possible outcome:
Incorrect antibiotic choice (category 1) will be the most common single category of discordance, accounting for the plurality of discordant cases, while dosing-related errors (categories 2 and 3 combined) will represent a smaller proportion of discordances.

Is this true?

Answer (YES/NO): YES